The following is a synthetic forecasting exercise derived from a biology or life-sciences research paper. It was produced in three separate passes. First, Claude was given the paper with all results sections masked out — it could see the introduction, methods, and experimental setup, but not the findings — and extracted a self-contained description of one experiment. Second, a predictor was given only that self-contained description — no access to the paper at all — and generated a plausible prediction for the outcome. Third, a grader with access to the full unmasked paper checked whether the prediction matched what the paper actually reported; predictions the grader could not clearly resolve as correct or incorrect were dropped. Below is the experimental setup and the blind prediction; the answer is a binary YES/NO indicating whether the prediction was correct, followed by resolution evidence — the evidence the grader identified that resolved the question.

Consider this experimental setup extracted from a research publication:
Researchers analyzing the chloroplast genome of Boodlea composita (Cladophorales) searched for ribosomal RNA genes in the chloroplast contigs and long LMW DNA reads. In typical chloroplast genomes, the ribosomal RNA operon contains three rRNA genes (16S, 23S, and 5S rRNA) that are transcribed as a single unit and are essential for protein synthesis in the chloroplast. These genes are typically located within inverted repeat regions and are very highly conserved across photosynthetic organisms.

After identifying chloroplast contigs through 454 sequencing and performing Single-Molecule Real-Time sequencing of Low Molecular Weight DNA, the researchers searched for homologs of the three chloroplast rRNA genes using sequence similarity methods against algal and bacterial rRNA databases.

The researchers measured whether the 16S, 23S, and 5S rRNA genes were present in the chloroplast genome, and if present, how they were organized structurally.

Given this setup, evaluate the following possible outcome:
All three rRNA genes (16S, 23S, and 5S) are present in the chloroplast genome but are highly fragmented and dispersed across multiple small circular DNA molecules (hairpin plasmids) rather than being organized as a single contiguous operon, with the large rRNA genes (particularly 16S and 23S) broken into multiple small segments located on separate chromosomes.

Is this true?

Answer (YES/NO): NO